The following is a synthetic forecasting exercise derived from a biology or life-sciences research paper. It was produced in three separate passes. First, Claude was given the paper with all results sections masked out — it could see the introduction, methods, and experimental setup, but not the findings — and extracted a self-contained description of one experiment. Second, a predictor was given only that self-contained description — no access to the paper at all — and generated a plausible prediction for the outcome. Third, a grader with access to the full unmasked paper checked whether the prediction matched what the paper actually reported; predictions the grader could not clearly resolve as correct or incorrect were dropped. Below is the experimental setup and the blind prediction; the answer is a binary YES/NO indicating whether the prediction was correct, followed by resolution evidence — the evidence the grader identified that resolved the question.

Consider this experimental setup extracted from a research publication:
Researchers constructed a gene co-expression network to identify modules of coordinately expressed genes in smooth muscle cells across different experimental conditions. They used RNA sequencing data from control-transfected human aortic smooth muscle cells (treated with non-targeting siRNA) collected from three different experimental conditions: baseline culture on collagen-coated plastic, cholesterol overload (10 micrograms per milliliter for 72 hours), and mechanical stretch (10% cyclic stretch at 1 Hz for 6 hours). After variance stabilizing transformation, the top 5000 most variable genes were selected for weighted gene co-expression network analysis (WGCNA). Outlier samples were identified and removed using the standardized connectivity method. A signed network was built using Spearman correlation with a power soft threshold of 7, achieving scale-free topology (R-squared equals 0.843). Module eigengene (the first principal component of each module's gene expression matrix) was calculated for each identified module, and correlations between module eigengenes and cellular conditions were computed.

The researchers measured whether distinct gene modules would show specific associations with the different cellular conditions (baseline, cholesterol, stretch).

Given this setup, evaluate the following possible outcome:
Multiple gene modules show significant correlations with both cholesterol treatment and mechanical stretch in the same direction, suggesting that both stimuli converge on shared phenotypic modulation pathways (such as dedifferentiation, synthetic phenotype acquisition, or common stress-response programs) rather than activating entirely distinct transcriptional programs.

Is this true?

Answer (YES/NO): NO